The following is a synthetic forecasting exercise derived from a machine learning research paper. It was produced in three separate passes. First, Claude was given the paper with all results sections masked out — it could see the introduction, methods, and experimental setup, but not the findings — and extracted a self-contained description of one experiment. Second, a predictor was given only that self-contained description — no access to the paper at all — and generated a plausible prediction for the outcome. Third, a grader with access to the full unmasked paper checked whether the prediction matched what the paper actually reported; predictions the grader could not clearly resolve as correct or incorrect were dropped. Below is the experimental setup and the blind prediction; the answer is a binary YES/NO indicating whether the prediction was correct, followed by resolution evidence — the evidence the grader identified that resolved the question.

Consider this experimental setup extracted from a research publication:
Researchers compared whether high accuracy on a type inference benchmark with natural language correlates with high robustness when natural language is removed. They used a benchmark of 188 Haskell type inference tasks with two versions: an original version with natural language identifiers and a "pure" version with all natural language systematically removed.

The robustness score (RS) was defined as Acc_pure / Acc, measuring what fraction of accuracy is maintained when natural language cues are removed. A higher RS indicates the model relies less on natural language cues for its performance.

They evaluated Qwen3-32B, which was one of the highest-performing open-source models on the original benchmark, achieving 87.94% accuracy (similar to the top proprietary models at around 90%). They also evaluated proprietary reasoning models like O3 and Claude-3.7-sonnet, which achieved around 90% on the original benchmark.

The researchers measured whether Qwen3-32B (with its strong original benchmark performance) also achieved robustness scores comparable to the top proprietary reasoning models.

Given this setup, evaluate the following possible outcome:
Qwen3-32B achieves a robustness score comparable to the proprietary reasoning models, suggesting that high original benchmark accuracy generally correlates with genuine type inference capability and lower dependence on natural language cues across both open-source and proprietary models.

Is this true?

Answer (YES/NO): NO